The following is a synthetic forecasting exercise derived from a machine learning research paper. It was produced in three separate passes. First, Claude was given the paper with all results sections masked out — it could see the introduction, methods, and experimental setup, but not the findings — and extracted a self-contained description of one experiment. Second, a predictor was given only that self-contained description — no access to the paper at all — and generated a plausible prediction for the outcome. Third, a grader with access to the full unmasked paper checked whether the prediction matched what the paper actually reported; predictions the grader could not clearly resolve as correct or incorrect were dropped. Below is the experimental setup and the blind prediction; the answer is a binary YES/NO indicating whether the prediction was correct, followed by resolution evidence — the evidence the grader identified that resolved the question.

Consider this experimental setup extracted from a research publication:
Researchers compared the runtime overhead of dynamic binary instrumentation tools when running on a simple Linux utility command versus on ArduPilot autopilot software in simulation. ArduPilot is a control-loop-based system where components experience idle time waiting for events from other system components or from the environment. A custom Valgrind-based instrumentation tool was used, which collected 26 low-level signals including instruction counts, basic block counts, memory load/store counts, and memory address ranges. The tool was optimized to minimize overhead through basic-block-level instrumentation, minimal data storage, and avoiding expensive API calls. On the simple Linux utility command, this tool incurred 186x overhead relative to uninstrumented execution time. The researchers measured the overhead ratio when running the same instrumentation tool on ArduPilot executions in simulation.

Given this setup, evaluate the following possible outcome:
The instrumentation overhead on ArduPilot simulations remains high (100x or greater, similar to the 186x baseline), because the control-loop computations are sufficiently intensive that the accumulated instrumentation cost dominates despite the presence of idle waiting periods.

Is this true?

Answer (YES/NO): NO